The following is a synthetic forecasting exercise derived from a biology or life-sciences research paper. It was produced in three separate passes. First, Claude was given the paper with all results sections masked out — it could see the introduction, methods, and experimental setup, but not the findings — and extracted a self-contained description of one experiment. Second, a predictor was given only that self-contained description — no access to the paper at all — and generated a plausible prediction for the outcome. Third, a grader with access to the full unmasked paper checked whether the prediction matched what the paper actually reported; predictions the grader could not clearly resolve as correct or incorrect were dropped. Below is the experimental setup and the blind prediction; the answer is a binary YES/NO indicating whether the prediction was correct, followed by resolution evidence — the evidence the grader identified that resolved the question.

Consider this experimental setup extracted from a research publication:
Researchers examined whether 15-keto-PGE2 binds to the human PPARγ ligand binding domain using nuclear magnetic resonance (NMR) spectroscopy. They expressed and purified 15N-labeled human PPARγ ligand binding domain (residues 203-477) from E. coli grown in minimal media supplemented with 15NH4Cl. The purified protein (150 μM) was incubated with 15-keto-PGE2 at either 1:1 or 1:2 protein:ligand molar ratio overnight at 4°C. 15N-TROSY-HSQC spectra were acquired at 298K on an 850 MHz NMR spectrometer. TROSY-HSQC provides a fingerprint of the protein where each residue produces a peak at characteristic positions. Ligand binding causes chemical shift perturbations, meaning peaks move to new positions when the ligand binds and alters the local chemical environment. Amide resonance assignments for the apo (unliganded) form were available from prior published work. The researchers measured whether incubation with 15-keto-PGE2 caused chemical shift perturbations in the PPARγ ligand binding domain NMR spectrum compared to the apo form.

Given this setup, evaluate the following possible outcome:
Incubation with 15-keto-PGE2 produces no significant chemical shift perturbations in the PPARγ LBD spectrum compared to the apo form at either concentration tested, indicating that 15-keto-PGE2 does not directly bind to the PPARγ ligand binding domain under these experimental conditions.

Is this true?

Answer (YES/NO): NO